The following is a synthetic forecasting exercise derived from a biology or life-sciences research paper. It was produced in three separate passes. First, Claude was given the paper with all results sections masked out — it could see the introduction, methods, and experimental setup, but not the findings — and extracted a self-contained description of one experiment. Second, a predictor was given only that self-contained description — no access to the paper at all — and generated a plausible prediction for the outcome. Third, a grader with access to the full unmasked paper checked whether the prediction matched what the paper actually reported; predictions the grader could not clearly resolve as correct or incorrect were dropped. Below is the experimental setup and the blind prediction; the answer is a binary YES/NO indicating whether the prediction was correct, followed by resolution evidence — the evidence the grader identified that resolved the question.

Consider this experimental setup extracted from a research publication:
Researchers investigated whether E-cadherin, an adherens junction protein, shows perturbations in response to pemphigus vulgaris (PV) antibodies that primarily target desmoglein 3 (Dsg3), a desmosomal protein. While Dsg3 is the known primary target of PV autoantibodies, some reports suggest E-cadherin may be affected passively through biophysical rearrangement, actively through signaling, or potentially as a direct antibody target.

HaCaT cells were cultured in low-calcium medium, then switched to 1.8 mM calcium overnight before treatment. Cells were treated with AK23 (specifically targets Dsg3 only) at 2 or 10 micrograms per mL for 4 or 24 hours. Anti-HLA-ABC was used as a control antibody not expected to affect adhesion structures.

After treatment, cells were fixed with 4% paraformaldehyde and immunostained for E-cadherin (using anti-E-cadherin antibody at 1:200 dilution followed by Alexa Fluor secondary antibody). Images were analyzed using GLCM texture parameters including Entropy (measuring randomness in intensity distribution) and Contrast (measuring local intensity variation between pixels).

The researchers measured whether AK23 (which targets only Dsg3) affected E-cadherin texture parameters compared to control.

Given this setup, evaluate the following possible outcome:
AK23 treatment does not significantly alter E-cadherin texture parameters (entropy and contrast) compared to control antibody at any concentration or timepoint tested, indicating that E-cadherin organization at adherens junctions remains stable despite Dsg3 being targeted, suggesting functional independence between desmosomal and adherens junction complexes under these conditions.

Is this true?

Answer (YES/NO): NO